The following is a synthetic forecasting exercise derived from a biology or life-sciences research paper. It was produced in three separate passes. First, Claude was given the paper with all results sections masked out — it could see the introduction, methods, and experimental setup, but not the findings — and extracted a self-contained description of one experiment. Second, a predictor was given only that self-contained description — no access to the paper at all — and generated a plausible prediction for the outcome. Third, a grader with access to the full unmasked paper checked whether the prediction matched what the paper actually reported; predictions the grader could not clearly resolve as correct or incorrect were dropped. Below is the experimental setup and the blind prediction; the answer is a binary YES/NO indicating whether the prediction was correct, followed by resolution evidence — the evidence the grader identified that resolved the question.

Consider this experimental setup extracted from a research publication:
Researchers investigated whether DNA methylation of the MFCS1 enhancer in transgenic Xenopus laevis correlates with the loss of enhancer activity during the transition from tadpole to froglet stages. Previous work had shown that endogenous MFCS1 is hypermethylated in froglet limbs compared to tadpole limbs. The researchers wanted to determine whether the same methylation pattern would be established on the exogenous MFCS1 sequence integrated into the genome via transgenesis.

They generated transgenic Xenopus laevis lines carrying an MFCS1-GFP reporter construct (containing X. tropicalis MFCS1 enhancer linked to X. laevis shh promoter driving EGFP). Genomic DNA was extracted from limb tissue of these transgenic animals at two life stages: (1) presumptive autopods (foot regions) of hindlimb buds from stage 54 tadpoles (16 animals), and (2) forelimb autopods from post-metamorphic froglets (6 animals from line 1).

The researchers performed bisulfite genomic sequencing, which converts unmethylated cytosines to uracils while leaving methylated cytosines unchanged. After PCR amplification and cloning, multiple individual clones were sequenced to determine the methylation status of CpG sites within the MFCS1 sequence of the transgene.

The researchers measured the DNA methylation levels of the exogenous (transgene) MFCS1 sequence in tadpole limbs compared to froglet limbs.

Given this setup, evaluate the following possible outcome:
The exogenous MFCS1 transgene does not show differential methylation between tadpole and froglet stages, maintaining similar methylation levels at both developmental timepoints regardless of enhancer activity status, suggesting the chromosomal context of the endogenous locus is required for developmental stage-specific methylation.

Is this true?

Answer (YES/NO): NO